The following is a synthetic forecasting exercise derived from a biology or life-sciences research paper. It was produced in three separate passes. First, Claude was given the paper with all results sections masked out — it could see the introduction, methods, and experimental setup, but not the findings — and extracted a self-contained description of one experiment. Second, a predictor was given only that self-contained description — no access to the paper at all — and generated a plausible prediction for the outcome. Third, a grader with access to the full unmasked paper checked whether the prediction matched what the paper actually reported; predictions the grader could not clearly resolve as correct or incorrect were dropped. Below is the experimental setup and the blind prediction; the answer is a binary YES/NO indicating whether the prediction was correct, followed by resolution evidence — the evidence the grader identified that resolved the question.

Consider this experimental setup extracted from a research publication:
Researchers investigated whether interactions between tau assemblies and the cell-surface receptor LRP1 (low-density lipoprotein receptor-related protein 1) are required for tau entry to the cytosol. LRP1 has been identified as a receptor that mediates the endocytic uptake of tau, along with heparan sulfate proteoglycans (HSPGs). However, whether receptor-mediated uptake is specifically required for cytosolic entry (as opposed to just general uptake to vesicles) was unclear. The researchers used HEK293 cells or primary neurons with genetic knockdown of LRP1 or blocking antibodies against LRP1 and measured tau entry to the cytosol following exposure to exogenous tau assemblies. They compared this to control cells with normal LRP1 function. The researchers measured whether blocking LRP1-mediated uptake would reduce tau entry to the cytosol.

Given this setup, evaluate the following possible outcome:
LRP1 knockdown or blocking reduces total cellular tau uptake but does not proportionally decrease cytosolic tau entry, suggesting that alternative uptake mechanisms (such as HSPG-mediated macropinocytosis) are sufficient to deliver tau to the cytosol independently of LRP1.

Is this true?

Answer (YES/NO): NO